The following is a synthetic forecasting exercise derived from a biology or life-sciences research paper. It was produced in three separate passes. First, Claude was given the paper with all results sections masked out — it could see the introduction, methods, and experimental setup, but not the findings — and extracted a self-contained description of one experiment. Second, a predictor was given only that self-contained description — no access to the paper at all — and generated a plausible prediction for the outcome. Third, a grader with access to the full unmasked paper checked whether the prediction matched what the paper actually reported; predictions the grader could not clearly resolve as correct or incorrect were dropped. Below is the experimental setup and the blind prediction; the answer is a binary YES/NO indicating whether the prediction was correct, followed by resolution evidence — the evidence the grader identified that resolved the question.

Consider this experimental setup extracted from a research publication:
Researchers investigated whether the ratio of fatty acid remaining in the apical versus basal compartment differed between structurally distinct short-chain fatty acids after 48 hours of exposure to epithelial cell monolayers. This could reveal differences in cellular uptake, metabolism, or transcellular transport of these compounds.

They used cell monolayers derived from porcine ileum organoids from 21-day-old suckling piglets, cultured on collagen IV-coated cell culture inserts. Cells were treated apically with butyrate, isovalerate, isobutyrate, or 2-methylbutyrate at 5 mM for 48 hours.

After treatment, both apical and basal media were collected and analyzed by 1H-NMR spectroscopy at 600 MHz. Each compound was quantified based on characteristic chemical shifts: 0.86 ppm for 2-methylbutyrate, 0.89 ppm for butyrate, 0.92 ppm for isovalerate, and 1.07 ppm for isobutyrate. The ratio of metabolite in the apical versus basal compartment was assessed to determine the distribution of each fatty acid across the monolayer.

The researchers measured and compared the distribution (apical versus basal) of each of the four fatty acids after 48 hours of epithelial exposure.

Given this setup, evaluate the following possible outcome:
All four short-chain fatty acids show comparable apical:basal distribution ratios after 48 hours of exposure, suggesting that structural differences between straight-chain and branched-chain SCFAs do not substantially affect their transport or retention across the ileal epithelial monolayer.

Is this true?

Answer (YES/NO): YES